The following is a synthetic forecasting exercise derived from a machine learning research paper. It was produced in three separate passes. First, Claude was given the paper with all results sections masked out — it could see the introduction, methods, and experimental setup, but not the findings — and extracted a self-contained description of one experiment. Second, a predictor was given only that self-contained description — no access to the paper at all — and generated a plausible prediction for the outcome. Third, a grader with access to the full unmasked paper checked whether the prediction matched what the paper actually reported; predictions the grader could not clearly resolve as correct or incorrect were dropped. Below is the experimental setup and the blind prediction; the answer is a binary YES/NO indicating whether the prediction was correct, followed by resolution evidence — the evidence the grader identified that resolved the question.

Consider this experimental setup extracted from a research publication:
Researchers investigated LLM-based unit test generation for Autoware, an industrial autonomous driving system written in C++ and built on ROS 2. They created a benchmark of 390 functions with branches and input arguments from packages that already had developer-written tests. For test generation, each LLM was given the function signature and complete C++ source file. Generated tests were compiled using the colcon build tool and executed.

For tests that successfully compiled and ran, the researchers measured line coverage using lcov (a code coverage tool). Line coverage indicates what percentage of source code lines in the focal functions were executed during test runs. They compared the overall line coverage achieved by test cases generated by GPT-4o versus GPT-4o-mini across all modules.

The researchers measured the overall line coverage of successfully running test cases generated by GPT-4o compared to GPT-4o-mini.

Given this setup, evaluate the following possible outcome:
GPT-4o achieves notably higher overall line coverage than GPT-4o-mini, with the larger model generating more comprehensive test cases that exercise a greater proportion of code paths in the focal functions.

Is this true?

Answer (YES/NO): NO